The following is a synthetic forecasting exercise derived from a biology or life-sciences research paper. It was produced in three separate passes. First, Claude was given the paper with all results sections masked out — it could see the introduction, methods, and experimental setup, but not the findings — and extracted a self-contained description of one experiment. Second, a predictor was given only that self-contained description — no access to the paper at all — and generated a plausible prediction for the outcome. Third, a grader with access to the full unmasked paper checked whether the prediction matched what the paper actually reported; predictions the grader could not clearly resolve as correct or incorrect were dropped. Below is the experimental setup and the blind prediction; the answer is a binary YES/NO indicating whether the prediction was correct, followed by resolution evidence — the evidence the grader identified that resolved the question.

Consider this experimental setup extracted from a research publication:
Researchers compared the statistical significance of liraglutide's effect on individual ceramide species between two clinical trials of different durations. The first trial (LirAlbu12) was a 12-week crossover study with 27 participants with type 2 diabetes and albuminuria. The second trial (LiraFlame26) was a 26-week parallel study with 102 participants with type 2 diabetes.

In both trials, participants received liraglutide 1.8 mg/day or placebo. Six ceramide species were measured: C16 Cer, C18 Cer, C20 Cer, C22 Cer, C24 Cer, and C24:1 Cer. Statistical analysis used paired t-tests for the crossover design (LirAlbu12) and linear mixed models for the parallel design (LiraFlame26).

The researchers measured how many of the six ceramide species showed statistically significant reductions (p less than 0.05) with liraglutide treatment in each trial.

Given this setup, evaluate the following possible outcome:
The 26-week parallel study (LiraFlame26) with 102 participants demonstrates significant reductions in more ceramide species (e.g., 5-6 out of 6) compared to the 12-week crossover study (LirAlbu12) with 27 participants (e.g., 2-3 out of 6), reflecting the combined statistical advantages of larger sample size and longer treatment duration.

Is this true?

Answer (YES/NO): NO